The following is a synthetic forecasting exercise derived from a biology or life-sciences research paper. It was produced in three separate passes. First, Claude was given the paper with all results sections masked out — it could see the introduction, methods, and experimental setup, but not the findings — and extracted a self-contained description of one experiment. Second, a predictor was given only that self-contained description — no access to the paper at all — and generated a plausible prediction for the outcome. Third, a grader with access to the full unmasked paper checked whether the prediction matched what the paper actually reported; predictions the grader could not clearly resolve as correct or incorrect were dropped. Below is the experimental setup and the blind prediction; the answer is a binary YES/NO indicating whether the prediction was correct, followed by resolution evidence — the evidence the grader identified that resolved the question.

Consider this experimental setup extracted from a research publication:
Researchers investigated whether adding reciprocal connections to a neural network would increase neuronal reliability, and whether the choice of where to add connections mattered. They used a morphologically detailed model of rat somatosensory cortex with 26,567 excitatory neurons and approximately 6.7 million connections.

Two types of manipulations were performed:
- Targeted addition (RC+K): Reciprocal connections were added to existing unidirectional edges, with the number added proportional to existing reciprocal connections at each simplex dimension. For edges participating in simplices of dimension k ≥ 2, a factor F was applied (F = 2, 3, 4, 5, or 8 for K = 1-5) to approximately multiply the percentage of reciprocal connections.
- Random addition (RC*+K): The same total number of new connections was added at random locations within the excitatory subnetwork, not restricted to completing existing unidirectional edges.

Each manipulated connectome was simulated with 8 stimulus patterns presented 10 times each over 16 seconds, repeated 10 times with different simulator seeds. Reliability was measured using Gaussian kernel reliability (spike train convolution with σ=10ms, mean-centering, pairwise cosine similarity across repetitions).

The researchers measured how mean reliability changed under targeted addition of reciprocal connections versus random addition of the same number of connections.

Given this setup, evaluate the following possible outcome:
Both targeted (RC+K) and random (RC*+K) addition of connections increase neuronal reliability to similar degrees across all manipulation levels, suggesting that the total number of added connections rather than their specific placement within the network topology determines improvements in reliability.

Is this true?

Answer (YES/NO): NO